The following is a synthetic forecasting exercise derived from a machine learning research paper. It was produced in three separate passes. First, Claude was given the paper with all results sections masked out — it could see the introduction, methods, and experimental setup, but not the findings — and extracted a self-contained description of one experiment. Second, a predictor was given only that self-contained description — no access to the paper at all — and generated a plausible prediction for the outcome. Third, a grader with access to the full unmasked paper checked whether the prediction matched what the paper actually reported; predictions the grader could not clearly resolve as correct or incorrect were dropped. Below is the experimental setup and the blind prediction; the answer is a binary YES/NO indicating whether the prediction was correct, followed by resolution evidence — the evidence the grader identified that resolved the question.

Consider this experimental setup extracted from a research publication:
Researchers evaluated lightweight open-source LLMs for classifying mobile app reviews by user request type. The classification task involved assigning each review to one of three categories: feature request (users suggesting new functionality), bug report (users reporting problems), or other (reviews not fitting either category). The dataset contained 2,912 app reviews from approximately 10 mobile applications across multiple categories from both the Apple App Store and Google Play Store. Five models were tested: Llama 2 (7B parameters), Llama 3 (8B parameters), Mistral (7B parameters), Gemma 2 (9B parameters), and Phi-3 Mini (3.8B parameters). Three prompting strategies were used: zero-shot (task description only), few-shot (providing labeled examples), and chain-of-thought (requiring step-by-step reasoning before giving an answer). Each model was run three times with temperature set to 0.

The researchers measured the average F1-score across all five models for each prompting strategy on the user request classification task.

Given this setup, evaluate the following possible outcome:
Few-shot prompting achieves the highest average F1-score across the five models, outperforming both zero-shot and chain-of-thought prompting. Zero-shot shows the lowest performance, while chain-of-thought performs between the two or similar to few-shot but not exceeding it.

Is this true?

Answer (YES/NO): YES